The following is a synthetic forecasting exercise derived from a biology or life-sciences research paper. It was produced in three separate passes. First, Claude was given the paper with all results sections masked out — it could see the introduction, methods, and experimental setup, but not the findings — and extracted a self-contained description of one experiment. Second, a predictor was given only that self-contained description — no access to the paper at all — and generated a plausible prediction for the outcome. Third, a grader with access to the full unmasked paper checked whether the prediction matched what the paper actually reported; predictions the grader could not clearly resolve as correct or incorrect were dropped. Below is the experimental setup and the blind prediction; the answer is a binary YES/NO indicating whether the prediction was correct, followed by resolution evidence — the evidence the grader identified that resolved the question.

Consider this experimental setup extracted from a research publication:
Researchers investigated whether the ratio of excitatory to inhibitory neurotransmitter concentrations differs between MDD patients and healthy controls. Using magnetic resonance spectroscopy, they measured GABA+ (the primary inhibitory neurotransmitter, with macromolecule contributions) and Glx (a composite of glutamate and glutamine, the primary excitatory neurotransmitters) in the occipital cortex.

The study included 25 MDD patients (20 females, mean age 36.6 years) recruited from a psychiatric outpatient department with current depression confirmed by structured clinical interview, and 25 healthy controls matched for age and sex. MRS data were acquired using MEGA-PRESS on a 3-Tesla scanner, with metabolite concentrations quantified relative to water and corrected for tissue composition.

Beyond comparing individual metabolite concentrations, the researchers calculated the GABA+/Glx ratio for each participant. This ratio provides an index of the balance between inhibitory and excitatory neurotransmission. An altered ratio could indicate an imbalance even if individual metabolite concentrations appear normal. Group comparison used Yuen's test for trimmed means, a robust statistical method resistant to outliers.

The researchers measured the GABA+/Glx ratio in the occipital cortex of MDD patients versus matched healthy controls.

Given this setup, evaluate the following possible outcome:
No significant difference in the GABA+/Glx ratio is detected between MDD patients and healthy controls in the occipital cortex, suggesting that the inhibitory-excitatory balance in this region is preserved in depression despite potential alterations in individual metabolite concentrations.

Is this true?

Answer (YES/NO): YES